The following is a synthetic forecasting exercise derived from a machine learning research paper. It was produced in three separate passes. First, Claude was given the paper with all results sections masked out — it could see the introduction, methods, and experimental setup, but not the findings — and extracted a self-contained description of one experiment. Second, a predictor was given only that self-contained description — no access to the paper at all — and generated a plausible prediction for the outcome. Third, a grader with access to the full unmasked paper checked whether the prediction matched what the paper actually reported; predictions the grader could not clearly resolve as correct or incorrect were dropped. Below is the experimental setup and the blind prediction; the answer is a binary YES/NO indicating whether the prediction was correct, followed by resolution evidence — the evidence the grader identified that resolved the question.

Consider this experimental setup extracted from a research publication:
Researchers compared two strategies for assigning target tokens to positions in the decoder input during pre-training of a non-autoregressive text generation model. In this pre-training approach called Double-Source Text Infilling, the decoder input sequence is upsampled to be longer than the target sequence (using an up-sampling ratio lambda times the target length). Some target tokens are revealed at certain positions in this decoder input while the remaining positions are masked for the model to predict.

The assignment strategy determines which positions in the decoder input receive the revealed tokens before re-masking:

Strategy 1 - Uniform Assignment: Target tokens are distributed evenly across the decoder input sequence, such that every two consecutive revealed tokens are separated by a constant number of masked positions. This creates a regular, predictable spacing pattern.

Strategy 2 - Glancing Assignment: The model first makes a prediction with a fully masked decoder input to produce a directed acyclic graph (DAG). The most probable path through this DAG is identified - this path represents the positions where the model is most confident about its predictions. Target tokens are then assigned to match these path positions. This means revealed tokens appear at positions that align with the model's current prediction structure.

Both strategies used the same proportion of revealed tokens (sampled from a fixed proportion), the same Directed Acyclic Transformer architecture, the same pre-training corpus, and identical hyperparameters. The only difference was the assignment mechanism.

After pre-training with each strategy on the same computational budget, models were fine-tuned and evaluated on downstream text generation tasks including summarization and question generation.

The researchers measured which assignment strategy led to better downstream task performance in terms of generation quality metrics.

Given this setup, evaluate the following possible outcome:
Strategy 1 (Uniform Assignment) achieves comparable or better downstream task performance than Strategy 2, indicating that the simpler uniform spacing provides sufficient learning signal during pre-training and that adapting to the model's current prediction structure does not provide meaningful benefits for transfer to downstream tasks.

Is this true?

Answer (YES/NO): NO